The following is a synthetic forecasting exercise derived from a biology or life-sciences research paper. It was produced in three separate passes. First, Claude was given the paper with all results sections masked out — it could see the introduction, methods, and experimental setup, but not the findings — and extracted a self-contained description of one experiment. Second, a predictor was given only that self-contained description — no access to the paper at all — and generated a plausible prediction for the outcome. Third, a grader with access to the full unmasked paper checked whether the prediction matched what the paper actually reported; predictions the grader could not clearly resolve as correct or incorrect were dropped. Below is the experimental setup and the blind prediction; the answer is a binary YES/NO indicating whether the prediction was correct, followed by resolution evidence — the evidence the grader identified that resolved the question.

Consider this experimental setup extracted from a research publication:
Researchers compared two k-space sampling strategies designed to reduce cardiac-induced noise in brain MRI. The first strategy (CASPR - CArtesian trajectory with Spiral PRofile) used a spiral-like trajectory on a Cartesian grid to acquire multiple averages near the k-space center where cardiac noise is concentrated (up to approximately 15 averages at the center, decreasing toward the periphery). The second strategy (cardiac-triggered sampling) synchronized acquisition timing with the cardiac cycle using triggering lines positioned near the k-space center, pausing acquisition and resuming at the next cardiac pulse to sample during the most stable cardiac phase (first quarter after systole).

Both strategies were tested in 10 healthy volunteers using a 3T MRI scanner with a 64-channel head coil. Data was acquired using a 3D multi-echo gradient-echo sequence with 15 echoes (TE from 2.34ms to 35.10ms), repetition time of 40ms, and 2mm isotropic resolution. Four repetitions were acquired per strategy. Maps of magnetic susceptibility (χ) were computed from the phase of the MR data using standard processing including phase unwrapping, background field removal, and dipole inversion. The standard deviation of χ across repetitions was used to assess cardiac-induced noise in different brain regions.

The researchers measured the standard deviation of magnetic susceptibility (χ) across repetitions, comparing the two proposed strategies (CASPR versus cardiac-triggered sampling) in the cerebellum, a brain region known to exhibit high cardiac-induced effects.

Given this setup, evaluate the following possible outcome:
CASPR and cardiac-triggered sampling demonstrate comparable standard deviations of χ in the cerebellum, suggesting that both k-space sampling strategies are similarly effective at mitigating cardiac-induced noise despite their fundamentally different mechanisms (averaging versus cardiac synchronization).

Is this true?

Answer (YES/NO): NO